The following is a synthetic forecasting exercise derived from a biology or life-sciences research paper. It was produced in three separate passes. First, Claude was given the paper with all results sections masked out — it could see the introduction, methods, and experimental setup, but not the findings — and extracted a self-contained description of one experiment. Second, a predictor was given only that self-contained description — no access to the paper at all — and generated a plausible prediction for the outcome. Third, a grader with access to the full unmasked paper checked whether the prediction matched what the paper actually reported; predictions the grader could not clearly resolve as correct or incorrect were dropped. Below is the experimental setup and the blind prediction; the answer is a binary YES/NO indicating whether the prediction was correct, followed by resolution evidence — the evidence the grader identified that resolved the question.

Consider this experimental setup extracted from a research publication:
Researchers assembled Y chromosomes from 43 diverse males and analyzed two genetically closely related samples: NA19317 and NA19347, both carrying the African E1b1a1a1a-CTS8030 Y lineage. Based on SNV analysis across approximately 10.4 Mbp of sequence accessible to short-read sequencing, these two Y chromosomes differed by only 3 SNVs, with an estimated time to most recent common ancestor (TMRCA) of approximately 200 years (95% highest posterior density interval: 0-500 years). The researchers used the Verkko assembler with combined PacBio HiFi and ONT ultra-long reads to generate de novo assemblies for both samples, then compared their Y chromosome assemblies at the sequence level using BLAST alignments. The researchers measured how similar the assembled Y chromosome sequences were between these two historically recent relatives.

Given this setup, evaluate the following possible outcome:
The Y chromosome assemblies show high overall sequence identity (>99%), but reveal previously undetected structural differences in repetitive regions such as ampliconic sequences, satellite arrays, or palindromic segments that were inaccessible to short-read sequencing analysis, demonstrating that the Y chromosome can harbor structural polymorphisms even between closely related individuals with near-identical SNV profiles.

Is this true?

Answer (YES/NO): NO